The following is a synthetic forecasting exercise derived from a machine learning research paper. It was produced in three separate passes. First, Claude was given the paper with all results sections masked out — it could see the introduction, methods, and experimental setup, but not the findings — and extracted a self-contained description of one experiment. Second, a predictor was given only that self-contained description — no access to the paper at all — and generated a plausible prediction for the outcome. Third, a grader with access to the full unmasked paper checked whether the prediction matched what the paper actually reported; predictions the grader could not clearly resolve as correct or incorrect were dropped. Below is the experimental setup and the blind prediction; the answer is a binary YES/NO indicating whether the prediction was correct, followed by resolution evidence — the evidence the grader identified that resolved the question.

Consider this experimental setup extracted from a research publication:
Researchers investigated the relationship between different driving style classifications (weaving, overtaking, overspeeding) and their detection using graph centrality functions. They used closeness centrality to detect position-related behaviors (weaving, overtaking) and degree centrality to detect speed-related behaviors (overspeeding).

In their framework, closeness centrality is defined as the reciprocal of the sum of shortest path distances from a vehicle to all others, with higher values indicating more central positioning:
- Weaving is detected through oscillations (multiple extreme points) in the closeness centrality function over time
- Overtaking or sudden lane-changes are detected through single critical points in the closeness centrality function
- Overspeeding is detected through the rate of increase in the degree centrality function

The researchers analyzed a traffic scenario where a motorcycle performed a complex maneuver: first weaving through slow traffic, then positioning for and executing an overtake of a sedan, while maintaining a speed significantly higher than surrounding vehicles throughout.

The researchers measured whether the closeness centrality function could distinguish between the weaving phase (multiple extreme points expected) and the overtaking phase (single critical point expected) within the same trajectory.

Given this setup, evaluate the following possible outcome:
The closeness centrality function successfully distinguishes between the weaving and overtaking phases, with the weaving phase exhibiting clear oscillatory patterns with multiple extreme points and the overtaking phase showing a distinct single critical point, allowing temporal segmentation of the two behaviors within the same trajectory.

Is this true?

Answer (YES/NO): NO